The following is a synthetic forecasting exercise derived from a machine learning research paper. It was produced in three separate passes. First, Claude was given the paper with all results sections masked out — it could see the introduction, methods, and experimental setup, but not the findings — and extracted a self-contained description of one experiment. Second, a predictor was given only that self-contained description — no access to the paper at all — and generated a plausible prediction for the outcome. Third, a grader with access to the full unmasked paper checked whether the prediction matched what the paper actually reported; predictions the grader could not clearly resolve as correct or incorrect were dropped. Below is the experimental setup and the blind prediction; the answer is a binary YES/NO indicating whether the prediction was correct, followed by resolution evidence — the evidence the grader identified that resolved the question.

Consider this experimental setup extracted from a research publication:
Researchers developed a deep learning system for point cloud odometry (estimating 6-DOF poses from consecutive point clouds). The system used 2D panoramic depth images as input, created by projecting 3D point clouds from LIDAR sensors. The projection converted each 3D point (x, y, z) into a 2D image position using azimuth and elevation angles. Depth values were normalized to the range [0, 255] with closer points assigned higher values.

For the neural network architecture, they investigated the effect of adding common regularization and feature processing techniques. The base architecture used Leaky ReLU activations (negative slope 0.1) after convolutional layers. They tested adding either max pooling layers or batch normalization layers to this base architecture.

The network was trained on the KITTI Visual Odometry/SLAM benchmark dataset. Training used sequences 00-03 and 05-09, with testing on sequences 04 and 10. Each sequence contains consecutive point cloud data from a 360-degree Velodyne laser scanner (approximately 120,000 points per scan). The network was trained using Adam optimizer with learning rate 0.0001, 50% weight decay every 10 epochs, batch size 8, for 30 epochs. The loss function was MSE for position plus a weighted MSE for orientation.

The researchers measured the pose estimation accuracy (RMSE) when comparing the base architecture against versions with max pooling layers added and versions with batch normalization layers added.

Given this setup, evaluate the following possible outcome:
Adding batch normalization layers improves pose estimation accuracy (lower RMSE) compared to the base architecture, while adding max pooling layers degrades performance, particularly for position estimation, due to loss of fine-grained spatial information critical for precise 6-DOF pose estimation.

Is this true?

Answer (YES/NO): NO